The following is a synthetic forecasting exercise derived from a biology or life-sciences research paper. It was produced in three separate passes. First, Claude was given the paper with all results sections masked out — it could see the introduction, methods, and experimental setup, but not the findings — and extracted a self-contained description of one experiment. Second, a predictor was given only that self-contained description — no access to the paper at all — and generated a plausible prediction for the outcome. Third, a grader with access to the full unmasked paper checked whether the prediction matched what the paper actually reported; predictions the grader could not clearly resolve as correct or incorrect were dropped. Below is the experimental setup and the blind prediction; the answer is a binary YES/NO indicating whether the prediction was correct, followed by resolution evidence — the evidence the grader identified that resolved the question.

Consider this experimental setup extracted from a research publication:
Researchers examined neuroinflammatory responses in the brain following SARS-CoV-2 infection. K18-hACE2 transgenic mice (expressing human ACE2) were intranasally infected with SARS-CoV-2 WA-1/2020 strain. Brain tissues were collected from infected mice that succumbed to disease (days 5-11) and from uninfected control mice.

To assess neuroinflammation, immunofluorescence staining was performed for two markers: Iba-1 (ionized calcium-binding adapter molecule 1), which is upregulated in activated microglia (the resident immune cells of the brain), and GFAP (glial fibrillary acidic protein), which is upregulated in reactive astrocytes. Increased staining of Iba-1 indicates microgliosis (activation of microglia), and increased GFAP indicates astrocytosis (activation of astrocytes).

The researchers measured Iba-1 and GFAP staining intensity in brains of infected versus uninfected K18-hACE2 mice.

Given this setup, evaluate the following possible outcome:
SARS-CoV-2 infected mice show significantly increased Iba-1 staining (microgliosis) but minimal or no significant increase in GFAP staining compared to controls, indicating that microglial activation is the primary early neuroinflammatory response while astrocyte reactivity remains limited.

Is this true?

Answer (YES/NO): NO